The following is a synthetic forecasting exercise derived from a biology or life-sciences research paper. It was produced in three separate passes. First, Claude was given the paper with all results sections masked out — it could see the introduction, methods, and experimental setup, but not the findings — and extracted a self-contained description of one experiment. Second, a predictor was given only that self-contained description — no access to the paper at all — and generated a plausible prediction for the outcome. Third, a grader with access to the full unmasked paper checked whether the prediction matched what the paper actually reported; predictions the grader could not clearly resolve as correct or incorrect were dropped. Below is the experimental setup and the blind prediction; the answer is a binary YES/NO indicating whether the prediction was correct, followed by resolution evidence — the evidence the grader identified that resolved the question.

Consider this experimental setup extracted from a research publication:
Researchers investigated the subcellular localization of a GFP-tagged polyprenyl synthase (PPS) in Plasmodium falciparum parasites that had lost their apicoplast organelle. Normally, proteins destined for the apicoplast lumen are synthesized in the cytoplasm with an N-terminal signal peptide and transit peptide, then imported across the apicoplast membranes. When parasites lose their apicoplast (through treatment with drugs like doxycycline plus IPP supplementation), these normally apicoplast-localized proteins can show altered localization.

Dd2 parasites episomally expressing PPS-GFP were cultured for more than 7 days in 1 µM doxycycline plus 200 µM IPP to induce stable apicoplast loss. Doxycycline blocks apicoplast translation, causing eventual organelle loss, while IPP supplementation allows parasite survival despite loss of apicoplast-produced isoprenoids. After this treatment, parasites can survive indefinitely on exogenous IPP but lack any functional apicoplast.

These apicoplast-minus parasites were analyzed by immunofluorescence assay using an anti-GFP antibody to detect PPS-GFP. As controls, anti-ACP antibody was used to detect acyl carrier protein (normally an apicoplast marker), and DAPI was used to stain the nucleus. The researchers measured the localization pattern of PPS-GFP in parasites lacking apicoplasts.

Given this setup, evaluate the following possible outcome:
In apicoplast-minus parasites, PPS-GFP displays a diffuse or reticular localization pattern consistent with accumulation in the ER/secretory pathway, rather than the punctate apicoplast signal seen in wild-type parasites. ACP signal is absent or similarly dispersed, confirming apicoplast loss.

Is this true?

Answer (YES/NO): NO